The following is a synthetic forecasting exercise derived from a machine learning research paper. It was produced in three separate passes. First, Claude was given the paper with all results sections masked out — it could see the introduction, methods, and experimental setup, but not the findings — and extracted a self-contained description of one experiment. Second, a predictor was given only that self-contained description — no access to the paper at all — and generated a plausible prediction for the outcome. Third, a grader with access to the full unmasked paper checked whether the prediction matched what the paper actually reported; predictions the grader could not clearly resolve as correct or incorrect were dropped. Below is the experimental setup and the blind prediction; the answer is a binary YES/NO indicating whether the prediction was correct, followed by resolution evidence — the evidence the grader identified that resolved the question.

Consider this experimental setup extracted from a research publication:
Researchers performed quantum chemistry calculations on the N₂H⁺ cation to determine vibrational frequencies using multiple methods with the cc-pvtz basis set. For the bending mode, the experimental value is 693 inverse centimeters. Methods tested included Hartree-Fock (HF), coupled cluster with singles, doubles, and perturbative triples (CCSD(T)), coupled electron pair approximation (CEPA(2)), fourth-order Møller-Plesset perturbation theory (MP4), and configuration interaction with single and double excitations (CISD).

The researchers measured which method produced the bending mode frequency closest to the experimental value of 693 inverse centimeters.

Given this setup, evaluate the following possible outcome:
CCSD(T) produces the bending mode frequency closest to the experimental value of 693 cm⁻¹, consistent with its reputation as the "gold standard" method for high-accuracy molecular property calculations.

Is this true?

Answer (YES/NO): NO